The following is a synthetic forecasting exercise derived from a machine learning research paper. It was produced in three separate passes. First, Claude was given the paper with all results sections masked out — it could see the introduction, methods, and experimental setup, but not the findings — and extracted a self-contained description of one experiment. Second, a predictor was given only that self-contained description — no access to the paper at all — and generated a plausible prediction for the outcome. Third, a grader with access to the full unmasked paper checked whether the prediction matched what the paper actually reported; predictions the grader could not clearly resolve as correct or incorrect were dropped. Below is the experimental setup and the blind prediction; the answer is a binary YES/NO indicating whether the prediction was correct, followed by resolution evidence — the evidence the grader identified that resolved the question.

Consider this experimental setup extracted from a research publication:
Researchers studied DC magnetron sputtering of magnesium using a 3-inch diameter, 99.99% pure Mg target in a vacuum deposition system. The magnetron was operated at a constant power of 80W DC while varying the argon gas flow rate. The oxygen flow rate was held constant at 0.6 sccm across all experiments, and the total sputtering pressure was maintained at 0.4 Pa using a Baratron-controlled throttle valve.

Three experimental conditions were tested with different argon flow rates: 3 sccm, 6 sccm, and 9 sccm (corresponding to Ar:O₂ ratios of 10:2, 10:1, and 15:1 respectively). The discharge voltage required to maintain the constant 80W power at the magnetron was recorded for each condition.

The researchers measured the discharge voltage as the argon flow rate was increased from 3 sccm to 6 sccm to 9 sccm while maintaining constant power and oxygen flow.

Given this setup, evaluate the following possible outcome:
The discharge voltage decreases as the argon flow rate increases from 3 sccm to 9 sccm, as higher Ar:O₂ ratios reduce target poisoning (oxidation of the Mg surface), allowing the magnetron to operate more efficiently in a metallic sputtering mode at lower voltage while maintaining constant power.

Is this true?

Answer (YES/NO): YES